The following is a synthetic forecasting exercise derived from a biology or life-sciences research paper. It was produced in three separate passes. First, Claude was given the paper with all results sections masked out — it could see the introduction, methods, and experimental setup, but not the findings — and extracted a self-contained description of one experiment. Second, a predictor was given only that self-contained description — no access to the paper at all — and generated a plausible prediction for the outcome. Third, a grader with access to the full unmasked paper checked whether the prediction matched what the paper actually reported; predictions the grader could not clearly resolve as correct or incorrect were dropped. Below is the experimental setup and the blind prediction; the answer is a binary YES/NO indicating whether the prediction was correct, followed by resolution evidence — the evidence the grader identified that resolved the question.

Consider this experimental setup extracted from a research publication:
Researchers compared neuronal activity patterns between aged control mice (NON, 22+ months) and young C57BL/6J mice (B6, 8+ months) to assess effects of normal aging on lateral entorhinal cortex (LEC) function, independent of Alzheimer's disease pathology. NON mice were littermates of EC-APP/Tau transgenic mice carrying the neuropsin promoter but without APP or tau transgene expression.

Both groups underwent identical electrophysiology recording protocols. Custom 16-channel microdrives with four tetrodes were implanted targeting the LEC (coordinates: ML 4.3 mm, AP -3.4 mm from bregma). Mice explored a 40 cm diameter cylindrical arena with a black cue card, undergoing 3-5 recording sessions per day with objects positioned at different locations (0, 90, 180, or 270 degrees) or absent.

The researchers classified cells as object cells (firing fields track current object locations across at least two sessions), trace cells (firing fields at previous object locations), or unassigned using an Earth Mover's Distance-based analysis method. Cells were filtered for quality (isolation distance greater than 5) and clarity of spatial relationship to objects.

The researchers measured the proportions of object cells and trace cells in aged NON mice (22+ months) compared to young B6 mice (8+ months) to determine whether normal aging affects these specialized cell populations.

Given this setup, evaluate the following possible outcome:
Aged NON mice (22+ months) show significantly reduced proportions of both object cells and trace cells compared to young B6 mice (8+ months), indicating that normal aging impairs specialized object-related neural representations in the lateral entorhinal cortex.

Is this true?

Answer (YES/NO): NO